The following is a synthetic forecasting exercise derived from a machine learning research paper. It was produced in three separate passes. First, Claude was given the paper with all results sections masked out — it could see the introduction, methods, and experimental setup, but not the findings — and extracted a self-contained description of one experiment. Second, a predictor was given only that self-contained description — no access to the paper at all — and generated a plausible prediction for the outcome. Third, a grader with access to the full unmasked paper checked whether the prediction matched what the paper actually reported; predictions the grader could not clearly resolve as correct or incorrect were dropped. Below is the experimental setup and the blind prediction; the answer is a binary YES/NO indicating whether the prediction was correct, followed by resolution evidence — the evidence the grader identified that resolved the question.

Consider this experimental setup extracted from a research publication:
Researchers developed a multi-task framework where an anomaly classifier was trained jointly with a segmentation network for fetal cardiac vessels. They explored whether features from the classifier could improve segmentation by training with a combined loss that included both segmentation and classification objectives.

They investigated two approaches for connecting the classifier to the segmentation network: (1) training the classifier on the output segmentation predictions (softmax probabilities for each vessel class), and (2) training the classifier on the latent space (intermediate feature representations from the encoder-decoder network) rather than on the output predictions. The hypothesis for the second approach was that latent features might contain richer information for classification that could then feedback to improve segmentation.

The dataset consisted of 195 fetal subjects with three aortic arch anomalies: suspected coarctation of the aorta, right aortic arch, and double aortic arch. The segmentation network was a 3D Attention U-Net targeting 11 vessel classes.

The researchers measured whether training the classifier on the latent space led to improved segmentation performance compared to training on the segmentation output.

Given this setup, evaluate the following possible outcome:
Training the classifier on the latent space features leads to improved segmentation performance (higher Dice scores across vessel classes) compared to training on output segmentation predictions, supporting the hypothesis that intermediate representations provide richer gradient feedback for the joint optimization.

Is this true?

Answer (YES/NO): NO